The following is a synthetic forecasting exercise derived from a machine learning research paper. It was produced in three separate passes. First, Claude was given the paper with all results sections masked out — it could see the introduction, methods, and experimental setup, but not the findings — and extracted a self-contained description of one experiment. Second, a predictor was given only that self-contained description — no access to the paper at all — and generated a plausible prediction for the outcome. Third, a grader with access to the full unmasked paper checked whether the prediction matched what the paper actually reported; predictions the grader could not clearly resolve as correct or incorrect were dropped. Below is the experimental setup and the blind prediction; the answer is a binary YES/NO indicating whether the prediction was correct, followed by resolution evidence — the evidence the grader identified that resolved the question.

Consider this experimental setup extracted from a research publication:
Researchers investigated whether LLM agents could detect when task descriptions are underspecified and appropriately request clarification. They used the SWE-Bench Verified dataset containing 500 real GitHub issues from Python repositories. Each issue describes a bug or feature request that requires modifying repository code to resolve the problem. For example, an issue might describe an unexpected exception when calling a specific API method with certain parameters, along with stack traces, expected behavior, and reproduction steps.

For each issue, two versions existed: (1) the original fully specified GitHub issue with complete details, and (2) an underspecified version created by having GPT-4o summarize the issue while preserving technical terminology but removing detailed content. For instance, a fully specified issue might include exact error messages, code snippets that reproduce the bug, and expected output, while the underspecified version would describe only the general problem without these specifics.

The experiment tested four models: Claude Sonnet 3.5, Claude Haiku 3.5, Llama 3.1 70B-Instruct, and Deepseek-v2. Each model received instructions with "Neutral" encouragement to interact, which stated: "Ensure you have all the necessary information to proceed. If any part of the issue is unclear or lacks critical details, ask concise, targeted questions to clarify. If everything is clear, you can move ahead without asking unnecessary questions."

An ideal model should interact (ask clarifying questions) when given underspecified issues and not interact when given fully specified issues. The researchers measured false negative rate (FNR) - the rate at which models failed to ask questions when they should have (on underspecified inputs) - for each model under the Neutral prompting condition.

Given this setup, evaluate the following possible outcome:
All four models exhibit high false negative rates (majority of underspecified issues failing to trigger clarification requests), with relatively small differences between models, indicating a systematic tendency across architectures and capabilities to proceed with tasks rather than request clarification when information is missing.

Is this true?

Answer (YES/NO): NO